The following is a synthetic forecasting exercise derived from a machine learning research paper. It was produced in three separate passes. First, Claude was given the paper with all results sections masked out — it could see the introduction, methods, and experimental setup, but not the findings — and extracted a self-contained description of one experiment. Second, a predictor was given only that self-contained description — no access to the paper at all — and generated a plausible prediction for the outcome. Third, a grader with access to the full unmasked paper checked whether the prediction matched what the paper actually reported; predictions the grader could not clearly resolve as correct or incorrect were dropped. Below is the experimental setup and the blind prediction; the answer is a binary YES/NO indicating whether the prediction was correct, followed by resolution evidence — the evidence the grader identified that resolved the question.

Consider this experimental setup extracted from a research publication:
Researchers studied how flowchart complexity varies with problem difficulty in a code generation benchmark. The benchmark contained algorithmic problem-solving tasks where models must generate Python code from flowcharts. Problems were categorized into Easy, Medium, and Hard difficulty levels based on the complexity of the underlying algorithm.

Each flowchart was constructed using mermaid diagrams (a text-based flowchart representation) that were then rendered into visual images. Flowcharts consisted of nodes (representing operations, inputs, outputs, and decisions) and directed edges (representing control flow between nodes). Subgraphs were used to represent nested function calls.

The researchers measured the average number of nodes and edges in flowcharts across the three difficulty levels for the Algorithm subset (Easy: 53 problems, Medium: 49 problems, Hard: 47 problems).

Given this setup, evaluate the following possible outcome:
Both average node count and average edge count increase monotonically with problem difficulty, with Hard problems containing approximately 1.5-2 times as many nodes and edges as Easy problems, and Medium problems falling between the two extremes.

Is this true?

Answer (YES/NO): NO